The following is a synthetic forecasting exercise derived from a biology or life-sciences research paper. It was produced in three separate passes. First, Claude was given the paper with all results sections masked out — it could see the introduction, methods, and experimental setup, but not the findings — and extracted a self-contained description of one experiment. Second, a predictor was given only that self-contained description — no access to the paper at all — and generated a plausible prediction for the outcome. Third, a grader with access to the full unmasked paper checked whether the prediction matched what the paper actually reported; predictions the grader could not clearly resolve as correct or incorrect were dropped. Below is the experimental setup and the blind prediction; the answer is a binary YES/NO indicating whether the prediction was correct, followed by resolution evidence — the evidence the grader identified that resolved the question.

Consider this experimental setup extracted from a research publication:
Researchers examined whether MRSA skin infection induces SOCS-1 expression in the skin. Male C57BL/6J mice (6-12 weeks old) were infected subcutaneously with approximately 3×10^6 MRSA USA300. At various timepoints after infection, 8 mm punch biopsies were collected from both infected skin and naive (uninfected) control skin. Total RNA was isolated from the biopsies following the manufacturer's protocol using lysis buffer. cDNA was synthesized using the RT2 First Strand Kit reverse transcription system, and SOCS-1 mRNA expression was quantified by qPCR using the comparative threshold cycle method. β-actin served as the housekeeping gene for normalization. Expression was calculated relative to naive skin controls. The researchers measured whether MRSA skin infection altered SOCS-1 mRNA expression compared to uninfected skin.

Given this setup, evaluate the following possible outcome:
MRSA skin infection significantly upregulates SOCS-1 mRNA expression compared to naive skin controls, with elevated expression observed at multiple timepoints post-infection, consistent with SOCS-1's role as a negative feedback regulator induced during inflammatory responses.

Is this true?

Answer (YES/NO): YES